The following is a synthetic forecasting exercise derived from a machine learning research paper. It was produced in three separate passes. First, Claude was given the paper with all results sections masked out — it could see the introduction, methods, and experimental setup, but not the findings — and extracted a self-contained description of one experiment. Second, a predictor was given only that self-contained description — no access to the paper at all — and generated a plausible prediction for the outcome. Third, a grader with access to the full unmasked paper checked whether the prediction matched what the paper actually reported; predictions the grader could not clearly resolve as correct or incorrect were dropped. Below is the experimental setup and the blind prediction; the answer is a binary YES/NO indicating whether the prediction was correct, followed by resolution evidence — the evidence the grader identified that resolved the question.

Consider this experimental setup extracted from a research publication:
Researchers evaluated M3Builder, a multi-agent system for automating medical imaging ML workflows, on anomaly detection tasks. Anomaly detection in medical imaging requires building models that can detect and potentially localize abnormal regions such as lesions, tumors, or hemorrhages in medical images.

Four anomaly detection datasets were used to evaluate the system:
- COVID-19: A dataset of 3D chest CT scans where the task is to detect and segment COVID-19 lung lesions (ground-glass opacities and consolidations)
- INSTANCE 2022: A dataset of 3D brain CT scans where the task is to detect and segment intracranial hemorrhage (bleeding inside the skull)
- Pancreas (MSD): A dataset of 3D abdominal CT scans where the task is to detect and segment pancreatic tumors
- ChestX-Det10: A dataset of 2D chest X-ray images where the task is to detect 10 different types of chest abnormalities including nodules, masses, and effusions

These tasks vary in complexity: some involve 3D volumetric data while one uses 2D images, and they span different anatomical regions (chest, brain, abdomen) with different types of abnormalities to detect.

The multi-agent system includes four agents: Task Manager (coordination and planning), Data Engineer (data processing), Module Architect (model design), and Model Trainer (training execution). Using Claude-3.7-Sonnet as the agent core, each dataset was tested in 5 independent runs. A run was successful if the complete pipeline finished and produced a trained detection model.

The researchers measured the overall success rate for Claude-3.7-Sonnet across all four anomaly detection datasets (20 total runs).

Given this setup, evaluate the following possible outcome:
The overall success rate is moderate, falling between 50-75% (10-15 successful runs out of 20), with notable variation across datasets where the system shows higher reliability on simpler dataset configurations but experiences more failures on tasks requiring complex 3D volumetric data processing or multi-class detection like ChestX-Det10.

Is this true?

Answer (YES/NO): NO